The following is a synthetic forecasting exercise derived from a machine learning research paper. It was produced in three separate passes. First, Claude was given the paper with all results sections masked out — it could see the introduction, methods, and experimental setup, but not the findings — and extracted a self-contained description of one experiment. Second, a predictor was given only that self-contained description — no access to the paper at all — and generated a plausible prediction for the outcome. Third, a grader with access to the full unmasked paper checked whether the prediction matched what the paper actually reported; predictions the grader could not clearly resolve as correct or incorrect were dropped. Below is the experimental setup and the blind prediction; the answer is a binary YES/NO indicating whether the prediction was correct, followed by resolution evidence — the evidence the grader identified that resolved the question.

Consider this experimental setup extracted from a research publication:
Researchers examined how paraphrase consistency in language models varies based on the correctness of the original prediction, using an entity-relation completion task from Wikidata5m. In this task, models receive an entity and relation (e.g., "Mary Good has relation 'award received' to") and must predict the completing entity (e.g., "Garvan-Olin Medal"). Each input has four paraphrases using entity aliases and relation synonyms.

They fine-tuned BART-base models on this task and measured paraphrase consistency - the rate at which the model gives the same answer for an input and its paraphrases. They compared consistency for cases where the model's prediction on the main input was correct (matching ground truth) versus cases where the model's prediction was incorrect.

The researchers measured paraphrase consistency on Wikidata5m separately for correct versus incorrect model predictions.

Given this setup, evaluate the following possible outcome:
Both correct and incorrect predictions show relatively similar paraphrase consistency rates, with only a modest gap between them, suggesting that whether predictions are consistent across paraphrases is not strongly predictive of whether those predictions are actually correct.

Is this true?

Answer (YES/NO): NO